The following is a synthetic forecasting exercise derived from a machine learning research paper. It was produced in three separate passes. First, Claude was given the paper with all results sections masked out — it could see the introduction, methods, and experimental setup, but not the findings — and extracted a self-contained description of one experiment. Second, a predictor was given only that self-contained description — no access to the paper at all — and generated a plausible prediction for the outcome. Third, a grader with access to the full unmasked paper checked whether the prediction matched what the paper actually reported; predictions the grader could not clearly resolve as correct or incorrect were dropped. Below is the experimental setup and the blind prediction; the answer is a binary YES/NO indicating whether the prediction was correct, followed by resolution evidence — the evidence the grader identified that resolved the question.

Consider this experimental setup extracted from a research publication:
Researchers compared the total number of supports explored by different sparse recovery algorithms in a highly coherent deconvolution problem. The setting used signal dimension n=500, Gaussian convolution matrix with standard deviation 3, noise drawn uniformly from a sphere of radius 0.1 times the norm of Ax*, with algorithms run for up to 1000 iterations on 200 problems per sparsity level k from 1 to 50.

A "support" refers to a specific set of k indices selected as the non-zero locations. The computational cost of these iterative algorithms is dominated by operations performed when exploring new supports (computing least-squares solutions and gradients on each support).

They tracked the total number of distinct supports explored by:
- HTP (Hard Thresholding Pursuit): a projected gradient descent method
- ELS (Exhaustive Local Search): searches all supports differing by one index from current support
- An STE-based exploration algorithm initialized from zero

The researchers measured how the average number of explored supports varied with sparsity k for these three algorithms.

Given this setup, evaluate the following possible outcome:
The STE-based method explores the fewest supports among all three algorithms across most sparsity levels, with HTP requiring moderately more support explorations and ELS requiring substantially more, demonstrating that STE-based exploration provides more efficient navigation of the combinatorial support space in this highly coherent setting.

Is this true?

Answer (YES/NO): NO